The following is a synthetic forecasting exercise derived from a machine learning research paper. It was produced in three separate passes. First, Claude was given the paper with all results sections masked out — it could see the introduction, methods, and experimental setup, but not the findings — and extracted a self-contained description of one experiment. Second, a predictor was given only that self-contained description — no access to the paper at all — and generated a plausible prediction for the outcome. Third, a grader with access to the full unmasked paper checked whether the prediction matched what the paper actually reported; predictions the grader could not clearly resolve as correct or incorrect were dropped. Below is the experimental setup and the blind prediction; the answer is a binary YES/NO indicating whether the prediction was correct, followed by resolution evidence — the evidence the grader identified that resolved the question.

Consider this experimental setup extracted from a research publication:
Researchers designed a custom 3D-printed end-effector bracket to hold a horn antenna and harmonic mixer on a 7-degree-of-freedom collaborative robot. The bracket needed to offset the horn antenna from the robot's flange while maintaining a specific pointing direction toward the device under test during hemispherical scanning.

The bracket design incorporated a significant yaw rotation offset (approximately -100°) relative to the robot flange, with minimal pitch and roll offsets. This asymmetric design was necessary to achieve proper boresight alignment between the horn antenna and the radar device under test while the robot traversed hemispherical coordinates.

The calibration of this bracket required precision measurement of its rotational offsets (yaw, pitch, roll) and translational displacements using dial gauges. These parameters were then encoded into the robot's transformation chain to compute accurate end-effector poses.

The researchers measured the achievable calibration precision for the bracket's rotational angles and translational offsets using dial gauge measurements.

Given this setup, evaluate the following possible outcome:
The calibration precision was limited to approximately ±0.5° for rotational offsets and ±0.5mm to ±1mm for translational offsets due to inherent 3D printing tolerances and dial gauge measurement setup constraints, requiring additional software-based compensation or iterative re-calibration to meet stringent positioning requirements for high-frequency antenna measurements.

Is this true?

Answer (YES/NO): NO